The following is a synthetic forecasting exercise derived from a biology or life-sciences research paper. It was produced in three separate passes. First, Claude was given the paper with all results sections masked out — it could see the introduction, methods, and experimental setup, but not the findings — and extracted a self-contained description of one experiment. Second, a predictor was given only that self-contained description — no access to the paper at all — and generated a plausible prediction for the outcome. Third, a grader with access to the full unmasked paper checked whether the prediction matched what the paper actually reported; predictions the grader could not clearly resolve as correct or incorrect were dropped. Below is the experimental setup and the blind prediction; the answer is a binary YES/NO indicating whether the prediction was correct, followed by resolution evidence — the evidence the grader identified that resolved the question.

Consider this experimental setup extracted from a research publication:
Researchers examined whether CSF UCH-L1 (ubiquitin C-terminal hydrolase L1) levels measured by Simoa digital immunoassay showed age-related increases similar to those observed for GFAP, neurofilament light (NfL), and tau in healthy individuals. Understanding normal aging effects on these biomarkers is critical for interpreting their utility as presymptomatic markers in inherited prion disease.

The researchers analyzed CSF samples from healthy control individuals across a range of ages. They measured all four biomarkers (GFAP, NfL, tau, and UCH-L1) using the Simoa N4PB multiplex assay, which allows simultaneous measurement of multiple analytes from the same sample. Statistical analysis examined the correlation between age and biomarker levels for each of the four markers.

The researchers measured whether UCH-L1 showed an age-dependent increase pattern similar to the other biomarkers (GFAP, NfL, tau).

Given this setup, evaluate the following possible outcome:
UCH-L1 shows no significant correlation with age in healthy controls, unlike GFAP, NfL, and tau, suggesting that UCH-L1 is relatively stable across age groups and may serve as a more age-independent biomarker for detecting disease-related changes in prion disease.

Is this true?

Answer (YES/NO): YES